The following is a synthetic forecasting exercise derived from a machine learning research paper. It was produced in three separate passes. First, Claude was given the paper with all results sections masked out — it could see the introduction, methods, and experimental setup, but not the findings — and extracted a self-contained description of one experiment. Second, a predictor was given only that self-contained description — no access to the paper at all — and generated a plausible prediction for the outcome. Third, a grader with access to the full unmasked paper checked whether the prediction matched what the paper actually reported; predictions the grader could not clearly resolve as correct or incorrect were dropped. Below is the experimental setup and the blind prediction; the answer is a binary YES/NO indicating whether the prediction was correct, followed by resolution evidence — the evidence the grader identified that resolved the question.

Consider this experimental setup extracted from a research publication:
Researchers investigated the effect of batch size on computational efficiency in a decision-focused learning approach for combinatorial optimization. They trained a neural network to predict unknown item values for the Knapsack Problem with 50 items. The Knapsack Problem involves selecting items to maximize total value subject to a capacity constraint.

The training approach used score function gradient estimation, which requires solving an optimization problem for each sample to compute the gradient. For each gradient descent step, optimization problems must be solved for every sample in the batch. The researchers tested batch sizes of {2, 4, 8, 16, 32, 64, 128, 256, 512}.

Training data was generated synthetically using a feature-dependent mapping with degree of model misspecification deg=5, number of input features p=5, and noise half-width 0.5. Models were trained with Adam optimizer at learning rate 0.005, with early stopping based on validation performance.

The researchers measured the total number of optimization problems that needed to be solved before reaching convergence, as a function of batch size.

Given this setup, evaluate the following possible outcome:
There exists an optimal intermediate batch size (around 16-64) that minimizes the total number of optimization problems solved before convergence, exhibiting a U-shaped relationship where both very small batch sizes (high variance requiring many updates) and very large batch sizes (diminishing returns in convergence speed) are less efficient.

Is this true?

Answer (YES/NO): NO